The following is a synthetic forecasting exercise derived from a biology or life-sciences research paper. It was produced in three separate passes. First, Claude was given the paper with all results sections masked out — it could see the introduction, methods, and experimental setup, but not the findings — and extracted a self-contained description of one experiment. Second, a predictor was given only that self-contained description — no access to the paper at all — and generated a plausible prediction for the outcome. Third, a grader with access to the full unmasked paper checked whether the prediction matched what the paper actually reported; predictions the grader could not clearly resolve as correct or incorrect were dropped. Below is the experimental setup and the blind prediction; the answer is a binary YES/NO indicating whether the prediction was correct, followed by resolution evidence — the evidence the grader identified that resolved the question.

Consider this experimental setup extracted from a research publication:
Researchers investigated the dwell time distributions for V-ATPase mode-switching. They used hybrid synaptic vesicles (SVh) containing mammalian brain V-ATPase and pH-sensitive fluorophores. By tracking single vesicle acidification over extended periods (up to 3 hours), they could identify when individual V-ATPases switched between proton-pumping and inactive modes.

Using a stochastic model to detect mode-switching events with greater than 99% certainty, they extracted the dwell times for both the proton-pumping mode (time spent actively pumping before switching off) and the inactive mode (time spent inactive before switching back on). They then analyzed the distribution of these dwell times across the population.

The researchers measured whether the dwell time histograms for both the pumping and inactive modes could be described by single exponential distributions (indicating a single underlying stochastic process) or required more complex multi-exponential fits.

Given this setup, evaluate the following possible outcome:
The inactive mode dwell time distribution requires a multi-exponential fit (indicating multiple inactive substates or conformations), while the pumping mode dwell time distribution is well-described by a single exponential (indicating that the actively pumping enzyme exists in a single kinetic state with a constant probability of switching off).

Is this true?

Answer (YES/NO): NO